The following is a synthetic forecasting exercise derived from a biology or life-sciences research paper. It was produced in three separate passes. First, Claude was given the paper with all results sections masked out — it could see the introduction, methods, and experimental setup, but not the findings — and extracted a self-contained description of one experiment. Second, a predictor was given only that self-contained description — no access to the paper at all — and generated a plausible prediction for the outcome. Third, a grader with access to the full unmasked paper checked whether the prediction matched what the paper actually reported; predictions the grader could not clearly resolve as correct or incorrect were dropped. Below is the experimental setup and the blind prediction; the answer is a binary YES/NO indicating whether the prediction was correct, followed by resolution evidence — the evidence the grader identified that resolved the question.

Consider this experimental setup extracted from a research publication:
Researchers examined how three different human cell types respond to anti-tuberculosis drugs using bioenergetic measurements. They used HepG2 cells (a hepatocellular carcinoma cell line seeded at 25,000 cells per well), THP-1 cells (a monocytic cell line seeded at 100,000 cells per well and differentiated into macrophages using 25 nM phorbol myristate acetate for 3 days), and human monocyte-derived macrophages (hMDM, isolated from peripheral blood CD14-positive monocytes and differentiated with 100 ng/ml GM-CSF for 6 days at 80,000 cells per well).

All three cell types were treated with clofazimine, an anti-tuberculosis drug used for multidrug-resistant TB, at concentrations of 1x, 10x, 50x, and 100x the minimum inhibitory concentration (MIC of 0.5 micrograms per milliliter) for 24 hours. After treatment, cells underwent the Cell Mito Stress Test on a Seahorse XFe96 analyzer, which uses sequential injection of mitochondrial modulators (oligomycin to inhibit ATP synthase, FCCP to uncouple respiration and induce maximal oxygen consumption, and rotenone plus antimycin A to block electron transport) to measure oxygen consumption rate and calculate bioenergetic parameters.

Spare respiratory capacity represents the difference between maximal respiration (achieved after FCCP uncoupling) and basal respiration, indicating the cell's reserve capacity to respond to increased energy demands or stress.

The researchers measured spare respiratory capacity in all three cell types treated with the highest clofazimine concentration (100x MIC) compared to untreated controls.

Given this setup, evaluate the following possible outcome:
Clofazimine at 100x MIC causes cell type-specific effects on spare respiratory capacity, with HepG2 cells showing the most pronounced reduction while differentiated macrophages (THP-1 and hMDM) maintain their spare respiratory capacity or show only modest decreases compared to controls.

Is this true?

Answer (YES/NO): NO